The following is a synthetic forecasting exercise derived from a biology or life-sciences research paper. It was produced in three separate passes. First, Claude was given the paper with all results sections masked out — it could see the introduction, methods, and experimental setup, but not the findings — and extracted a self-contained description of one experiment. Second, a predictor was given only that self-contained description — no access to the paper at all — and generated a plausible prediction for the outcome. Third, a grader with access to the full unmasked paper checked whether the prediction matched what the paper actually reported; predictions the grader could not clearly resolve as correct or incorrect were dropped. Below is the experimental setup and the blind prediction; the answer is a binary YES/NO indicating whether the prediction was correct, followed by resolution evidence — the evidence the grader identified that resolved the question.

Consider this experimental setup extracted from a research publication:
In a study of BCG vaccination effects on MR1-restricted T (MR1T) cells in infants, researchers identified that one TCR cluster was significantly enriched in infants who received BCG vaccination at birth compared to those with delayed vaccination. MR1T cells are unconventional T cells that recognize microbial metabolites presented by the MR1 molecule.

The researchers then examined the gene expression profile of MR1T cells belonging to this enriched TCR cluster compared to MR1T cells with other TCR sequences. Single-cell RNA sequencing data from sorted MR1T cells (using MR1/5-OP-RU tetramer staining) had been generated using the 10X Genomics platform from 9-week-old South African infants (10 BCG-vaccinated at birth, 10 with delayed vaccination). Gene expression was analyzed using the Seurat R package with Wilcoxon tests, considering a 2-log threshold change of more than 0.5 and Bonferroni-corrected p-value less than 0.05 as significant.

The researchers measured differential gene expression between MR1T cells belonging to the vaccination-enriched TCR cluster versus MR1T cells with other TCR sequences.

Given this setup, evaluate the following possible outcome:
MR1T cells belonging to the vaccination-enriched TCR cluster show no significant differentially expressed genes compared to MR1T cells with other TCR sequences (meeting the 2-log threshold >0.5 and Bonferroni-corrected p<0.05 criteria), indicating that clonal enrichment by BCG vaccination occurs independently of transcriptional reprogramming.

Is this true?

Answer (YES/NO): NO